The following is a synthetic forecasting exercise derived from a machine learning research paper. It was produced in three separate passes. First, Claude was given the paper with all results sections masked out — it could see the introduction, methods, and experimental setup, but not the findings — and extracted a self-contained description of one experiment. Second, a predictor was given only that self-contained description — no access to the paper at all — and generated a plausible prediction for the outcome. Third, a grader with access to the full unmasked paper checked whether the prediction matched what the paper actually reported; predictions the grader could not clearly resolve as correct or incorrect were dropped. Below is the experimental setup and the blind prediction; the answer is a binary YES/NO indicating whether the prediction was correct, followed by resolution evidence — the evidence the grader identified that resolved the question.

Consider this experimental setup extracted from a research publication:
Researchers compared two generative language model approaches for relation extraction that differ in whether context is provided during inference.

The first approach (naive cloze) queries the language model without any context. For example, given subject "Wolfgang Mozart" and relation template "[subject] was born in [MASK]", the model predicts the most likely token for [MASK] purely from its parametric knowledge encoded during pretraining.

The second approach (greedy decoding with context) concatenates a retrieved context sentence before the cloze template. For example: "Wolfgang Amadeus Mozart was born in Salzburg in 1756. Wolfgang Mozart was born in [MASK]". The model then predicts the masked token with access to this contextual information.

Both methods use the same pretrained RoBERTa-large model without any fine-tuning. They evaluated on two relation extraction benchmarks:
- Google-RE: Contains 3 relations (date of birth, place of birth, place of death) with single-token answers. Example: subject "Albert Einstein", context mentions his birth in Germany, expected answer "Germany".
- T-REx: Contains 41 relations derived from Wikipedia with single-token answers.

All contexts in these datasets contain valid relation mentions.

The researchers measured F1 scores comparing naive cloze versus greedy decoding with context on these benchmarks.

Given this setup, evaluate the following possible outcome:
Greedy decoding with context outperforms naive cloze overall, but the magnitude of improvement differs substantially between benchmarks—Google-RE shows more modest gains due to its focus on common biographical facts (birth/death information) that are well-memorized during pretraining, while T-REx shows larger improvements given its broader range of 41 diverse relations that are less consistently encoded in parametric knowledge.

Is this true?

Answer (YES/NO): NO